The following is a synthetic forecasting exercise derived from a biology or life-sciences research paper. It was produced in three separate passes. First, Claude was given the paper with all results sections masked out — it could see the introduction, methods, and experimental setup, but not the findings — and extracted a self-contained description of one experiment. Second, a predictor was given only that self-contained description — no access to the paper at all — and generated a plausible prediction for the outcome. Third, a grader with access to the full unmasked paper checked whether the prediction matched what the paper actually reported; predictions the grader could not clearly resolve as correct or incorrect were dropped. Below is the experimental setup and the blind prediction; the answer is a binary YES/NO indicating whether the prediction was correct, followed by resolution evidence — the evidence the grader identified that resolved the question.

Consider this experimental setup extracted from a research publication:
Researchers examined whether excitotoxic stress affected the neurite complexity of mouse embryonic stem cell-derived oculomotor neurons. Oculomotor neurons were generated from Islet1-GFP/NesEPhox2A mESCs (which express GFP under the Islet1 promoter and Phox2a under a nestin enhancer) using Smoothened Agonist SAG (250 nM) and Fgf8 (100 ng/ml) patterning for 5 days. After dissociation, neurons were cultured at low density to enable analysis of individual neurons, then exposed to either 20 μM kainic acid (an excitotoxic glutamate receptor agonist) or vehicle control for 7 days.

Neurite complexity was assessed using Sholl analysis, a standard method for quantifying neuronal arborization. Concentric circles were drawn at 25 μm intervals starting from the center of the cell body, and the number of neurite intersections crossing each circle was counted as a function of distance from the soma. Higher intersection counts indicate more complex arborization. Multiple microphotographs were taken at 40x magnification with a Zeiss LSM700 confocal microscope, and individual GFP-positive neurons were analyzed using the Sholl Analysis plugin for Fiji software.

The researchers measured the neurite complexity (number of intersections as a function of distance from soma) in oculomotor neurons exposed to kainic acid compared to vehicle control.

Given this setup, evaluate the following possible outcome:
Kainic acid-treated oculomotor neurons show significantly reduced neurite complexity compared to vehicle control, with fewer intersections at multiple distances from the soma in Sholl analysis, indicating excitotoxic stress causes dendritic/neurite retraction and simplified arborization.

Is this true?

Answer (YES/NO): NO